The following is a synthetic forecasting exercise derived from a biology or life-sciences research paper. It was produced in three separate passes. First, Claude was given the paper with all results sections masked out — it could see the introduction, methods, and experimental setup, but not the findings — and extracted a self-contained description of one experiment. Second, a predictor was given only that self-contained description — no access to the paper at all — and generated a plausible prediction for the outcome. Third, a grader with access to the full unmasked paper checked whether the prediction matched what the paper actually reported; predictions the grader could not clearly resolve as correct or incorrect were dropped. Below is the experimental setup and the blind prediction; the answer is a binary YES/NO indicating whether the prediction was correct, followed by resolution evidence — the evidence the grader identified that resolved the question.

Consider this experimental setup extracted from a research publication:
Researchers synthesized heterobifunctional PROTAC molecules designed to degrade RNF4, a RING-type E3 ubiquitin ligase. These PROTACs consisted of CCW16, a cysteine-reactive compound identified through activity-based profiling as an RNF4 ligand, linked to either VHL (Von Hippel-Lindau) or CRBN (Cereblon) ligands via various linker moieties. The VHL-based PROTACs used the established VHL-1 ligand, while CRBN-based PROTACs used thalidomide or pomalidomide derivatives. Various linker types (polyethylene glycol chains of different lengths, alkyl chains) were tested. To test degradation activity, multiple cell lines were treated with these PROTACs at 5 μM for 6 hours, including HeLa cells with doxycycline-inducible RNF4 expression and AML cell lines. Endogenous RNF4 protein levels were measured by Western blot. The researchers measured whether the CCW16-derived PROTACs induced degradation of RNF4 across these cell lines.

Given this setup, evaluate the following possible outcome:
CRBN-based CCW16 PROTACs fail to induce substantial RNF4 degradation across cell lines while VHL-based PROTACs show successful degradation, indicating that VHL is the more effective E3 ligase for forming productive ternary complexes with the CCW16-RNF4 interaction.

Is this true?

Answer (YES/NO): NO